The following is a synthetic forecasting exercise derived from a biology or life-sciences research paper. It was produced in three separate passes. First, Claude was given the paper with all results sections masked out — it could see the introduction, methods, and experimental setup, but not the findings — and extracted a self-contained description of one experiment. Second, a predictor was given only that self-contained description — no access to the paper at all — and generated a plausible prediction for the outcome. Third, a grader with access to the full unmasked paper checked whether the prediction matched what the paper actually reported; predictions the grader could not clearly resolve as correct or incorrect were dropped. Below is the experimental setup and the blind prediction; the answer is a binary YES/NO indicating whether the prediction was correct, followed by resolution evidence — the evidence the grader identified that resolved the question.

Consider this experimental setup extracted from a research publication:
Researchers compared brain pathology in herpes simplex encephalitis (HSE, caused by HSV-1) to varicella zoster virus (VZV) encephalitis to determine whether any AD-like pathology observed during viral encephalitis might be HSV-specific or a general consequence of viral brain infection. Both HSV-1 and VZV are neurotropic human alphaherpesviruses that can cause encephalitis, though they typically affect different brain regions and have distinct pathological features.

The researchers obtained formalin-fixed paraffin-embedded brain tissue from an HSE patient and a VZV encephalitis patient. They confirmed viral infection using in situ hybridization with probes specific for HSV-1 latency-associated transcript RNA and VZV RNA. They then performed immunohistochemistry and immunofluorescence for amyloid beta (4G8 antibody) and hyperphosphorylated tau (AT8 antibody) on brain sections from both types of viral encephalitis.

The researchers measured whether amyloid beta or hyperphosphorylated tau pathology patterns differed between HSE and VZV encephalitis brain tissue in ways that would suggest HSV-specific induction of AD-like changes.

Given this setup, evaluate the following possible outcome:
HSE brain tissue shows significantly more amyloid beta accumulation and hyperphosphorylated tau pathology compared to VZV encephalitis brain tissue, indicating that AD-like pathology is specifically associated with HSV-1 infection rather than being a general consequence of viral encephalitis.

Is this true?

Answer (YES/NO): NO